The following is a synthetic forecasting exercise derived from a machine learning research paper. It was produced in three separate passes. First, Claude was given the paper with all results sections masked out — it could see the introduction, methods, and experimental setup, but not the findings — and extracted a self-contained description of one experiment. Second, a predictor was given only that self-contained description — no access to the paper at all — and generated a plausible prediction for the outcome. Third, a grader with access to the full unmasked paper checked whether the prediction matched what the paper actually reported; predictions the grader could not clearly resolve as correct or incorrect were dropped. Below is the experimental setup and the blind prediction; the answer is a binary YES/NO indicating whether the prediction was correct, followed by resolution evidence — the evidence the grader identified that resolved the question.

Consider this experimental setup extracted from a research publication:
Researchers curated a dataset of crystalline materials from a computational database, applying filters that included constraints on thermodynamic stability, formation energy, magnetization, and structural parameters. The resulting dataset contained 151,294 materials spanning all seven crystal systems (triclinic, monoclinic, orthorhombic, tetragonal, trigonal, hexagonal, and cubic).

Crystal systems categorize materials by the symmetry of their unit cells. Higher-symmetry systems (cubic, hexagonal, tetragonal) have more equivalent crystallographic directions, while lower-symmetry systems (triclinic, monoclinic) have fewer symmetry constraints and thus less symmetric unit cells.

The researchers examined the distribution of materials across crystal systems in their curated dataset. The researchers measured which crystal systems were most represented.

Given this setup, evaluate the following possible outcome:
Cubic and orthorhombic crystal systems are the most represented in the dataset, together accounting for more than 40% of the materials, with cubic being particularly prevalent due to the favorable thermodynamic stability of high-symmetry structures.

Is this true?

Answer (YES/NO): NO